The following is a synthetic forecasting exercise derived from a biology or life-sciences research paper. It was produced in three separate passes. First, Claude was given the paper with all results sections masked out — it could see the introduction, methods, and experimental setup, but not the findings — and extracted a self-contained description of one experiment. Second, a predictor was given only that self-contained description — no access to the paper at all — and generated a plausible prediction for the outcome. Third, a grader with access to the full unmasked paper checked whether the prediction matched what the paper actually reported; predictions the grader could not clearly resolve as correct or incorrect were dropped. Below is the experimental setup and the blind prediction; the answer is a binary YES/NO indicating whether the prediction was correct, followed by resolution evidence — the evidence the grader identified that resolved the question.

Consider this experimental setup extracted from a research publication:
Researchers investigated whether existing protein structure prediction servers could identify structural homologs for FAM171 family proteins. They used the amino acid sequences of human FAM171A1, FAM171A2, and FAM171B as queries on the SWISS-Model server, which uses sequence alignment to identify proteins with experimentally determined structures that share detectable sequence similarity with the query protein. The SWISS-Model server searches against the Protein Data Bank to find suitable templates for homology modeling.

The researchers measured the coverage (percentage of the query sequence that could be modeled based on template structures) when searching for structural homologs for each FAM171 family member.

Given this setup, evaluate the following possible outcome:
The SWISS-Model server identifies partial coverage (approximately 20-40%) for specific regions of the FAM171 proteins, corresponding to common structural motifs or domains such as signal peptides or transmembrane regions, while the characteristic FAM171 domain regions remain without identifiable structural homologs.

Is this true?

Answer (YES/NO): NO